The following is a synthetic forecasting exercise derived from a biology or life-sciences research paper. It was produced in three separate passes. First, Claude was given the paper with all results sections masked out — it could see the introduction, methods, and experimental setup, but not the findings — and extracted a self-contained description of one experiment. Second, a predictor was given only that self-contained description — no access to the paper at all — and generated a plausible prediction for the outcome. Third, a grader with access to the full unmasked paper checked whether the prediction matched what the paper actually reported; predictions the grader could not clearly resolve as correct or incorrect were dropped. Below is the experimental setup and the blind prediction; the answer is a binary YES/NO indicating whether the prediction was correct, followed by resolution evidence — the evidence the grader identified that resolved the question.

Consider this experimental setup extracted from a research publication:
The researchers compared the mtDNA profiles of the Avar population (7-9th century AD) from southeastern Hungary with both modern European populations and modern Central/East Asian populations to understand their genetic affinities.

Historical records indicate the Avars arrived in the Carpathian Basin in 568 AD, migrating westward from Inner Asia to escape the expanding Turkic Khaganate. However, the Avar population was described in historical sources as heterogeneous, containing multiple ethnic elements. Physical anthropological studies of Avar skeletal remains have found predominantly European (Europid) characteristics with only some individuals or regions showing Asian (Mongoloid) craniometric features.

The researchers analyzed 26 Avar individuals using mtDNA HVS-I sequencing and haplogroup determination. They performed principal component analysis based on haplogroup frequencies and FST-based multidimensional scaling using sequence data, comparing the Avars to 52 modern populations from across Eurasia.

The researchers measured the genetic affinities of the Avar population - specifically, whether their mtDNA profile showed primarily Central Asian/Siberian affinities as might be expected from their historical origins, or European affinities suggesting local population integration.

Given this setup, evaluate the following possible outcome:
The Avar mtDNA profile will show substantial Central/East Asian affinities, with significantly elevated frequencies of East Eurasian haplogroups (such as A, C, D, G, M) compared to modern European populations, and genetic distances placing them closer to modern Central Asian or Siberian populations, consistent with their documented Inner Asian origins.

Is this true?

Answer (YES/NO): NO